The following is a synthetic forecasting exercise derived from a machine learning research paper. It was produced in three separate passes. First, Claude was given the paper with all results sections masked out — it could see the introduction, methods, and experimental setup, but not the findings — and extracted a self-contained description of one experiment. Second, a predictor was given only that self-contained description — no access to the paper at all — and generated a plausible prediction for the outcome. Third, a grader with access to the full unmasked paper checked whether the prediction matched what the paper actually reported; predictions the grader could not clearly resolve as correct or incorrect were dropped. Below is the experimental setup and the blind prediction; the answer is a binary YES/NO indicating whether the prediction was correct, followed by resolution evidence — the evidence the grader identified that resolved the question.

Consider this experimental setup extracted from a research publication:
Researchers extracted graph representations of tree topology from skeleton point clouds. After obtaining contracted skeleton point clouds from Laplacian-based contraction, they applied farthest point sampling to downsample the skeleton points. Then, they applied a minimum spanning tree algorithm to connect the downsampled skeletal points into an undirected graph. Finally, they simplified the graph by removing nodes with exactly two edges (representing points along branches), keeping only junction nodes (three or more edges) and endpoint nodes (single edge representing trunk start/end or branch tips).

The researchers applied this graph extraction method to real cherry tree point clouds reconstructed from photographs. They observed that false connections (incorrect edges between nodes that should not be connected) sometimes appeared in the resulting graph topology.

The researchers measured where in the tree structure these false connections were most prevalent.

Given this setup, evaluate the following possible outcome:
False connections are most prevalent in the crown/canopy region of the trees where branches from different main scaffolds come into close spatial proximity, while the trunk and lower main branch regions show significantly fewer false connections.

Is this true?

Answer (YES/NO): YES